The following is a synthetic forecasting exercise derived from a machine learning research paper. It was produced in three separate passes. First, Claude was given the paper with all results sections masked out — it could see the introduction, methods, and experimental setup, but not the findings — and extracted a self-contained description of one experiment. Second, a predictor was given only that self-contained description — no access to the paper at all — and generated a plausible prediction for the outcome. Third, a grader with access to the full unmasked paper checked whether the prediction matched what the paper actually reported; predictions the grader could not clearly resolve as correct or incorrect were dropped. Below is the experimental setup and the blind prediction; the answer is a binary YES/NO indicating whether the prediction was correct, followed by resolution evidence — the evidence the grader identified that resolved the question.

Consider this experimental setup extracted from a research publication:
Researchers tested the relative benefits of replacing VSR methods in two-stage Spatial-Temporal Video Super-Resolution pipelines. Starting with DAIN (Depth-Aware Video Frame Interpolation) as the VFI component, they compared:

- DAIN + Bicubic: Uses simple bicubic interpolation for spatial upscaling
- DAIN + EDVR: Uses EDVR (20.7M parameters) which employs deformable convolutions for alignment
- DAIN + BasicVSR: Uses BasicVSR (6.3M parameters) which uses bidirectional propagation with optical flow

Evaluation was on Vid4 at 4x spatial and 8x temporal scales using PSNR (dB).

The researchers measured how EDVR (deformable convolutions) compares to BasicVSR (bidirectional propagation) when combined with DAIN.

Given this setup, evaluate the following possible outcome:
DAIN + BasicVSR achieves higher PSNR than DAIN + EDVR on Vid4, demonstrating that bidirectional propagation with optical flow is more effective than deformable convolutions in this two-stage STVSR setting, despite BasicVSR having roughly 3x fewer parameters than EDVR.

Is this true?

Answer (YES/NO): NO